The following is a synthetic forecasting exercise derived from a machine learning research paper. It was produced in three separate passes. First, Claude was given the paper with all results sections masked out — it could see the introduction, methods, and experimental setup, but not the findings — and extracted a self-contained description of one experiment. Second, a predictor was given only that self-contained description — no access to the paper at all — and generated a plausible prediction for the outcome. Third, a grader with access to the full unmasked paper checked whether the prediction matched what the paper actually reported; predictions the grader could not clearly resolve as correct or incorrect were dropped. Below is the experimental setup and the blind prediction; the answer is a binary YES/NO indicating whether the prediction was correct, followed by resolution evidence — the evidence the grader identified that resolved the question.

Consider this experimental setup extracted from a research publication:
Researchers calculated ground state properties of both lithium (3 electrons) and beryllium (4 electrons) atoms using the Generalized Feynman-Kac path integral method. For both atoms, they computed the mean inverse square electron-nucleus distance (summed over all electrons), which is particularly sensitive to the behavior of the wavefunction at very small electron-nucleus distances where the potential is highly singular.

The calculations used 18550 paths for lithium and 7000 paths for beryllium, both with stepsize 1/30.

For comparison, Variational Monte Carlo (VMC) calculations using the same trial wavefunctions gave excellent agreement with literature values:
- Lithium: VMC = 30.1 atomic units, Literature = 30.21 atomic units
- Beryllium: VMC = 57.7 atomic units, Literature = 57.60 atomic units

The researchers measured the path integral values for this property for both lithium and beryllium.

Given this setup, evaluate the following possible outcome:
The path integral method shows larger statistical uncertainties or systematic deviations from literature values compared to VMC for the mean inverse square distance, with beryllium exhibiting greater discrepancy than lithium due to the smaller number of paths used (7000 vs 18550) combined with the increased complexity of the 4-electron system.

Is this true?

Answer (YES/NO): NO